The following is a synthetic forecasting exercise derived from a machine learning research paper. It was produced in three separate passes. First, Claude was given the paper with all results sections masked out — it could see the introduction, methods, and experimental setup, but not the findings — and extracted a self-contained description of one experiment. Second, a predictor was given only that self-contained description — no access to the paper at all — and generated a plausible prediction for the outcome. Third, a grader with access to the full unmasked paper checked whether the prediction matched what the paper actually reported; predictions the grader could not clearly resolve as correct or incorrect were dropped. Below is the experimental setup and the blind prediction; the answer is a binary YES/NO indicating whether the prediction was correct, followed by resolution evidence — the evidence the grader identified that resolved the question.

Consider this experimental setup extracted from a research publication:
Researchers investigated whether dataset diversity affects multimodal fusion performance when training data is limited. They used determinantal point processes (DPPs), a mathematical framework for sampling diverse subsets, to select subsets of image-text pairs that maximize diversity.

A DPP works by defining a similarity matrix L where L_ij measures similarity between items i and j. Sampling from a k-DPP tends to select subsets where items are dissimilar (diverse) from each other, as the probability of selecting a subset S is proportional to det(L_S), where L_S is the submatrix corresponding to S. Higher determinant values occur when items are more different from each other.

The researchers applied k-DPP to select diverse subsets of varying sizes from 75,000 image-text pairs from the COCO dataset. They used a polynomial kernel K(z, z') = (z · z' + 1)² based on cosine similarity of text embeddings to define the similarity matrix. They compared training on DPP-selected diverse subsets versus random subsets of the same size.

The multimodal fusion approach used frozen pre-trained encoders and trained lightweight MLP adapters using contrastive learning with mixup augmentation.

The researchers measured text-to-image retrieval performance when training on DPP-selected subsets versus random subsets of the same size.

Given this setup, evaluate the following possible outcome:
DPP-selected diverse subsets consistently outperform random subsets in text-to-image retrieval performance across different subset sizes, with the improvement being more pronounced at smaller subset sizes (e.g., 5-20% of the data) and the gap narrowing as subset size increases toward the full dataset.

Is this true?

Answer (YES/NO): YES